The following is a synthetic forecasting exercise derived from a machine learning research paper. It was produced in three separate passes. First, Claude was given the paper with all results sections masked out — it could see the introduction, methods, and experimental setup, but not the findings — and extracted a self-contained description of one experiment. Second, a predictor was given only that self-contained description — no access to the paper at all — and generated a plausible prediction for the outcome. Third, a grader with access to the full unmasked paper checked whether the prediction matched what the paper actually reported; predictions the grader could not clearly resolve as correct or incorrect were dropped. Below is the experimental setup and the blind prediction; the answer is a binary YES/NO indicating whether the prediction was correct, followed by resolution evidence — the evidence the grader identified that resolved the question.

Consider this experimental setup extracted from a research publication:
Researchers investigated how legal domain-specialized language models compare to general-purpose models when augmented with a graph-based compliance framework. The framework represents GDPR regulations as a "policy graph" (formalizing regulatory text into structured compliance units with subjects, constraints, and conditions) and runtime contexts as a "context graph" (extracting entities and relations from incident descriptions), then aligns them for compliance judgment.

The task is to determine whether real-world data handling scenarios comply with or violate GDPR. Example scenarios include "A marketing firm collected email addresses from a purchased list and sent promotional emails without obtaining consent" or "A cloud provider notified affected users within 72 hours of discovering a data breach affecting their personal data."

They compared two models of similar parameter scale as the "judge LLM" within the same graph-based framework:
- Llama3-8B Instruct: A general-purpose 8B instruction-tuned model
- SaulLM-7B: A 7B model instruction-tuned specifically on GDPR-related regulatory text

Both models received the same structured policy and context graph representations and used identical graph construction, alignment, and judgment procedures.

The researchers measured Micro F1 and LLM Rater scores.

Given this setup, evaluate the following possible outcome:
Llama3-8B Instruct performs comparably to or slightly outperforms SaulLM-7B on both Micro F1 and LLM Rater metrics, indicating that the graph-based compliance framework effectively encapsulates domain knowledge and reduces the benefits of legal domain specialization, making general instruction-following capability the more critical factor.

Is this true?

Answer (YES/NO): NO